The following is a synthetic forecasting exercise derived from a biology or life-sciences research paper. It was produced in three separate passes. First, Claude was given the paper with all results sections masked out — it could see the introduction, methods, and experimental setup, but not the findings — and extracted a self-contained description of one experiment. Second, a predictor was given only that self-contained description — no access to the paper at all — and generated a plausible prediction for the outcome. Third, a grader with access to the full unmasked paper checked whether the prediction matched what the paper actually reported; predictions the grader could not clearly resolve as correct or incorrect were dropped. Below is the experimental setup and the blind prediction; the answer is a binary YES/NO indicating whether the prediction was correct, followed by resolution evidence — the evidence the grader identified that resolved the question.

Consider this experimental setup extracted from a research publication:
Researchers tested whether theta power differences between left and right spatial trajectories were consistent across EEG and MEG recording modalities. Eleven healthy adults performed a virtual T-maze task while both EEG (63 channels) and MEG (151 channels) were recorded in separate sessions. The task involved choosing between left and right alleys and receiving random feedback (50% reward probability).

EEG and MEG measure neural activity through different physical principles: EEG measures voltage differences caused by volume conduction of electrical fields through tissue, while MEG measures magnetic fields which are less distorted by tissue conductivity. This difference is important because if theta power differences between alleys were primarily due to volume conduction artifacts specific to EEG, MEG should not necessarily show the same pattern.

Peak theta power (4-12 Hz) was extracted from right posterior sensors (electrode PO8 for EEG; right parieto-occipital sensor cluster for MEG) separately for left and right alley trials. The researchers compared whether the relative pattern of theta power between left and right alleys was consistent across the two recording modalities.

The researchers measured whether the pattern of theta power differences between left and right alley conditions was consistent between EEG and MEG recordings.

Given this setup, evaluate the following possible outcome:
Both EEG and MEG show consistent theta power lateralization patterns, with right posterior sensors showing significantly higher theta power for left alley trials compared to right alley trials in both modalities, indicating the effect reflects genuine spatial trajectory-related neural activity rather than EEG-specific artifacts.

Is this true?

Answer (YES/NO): NO